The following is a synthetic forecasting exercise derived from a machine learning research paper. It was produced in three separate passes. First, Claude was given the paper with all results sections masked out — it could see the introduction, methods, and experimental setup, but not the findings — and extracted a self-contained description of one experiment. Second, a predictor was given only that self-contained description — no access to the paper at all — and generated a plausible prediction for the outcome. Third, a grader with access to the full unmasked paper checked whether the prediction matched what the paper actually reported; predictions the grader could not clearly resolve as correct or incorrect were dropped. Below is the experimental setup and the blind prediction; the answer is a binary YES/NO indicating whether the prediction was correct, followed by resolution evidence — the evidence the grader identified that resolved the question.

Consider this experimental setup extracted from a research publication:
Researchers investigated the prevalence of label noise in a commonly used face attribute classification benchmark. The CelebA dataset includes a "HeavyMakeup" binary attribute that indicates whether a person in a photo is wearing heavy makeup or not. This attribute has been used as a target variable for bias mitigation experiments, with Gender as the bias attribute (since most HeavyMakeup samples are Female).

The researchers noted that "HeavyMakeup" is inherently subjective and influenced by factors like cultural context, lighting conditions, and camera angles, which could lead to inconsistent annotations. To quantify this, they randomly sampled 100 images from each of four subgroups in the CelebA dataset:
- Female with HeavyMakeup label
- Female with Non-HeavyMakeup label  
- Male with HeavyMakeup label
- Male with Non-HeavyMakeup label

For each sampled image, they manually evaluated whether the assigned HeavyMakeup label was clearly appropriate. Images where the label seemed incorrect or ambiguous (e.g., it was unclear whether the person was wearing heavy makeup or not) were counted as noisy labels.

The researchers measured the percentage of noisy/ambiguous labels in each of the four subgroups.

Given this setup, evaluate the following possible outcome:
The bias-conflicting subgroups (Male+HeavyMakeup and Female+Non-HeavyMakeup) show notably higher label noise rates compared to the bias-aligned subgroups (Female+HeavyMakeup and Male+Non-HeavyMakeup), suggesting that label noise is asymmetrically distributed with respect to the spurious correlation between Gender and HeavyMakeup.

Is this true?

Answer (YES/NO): NO